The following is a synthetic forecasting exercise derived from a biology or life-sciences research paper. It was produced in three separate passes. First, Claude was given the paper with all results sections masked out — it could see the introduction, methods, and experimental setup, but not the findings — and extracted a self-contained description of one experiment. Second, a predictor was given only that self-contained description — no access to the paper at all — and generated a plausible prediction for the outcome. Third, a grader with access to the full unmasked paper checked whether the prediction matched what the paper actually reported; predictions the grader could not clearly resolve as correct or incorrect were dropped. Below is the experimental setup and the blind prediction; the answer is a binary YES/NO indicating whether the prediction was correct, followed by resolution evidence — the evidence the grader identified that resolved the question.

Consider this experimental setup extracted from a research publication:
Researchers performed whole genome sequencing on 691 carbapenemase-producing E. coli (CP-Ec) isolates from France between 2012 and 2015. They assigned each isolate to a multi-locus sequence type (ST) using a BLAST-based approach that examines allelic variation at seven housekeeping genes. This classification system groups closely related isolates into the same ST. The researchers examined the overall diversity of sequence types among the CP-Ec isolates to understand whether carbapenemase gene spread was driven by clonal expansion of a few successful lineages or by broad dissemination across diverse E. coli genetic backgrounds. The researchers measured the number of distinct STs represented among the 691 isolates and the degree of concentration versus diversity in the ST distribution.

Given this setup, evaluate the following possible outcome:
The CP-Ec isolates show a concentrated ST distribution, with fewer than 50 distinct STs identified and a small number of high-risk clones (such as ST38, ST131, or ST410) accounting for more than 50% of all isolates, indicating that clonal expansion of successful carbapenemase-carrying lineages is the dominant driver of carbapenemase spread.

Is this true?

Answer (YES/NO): NO